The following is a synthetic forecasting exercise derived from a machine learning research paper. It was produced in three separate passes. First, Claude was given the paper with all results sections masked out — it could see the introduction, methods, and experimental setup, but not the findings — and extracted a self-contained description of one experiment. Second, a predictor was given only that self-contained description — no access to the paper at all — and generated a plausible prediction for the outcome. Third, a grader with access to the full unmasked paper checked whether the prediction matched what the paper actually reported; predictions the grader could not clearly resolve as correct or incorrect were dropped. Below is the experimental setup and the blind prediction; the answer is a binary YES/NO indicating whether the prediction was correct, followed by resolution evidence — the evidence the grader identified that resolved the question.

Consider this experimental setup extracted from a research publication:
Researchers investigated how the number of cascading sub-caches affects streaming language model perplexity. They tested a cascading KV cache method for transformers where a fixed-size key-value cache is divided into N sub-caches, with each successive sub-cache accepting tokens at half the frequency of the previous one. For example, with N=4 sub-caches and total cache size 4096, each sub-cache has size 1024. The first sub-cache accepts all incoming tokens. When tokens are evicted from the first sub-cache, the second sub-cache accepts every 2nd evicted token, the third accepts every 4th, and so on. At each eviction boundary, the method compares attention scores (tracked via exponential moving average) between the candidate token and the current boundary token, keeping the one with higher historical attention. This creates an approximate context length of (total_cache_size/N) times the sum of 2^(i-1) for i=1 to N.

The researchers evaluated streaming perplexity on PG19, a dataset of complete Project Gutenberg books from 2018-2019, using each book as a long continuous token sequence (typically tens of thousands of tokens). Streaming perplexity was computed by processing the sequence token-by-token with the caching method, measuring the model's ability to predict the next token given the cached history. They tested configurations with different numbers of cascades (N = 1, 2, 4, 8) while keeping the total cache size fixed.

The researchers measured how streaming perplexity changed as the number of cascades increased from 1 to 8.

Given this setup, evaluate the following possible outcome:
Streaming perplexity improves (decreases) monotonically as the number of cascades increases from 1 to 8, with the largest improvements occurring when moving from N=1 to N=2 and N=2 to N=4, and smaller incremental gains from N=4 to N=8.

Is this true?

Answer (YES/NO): NO